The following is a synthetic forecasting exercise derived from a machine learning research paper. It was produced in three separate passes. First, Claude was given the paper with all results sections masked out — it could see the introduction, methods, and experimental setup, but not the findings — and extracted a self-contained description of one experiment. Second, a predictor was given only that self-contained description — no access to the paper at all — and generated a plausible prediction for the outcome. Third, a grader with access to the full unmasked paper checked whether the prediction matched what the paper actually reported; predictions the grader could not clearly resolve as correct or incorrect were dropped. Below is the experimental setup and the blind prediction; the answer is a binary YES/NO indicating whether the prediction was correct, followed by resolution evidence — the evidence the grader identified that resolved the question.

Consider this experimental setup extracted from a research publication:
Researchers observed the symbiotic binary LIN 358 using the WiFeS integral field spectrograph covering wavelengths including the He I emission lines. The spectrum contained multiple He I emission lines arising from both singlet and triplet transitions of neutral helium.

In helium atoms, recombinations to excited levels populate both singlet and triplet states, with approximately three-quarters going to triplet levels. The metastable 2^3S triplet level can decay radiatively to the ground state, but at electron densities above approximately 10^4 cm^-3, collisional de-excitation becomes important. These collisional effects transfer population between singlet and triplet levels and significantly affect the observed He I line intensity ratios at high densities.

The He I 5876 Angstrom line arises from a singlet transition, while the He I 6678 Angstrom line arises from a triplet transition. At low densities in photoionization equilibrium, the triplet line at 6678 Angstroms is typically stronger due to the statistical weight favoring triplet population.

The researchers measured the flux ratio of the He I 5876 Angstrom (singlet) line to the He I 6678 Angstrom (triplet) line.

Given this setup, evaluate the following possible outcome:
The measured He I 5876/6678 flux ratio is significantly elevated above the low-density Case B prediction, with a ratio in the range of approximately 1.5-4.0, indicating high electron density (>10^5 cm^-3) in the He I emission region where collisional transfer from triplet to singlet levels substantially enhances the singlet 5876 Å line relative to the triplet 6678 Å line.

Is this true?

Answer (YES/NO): NO